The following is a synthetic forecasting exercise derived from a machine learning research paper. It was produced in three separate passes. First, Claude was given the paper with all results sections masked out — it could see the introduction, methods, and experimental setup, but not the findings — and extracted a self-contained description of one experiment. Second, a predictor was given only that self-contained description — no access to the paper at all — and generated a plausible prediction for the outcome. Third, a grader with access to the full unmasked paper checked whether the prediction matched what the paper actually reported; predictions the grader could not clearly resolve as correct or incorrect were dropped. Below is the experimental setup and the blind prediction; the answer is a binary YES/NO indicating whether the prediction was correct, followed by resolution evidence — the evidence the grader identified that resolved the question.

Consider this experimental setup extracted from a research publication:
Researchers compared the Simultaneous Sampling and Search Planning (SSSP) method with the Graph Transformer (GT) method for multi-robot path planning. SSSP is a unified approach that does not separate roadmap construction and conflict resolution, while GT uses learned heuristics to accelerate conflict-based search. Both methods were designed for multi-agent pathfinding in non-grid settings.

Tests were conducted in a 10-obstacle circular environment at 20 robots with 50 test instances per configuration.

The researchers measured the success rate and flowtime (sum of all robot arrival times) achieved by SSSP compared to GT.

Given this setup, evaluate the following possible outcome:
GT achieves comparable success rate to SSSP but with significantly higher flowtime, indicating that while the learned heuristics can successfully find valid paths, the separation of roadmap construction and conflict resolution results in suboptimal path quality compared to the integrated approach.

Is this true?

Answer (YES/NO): NO